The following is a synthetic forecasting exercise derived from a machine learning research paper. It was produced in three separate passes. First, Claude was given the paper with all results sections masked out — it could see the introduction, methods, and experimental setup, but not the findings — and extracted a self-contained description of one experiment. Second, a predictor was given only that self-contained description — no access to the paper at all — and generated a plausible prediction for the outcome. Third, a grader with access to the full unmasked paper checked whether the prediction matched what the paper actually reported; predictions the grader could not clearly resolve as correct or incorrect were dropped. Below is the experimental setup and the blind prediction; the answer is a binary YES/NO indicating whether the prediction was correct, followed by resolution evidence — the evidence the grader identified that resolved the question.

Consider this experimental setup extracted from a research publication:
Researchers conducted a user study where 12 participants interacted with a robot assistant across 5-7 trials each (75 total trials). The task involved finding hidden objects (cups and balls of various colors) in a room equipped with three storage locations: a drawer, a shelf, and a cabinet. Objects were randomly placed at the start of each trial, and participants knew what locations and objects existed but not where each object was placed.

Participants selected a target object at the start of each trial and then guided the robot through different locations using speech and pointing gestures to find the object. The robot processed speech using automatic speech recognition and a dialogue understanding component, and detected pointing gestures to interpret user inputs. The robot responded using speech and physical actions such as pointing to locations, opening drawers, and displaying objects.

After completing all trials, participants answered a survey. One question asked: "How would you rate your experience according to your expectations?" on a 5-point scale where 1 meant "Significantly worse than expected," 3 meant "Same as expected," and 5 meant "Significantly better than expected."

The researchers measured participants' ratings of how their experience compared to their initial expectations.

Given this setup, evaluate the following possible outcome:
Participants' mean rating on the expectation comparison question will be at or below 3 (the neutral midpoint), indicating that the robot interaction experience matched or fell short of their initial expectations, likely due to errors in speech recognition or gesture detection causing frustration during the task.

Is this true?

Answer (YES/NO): NO